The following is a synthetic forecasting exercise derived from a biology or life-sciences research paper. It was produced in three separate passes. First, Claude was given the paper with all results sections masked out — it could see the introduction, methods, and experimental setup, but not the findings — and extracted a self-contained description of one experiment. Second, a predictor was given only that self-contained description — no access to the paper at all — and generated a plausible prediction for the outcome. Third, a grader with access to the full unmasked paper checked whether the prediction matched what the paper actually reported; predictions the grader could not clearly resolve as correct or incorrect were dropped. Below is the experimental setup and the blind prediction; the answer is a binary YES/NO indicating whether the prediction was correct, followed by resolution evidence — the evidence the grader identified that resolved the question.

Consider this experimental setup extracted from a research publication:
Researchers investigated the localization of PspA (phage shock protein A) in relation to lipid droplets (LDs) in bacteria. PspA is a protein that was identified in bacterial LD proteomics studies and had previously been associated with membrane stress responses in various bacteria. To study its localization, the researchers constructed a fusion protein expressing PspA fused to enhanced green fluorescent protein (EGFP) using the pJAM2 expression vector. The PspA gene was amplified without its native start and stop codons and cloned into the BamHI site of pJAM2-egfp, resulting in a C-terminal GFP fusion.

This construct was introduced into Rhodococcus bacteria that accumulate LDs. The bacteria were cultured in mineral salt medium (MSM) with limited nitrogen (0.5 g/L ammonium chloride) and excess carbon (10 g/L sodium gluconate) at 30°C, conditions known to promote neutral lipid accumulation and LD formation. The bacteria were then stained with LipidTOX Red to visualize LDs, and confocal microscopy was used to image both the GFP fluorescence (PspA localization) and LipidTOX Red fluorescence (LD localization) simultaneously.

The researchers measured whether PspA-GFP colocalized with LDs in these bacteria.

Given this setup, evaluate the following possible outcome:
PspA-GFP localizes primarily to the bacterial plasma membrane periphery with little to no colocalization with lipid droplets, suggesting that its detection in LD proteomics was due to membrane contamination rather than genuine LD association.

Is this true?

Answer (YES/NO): NO